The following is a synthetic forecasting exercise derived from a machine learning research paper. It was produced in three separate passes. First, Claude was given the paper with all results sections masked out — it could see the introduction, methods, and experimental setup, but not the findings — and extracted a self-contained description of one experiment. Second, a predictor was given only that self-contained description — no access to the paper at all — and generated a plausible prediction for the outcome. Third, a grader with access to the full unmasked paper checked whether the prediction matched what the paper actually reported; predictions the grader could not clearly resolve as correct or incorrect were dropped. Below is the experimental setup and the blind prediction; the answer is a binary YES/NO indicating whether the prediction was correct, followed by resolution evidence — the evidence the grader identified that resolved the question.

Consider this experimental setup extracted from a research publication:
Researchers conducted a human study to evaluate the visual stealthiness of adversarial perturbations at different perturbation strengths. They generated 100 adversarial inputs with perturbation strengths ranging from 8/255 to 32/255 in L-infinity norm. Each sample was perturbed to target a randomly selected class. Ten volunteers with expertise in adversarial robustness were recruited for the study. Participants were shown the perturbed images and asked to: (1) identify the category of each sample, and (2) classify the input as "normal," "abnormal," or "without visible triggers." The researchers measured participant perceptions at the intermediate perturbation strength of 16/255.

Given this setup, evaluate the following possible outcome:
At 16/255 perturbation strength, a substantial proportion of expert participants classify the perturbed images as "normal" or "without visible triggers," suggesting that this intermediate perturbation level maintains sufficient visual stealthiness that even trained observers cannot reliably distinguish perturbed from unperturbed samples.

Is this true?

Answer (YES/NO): YES